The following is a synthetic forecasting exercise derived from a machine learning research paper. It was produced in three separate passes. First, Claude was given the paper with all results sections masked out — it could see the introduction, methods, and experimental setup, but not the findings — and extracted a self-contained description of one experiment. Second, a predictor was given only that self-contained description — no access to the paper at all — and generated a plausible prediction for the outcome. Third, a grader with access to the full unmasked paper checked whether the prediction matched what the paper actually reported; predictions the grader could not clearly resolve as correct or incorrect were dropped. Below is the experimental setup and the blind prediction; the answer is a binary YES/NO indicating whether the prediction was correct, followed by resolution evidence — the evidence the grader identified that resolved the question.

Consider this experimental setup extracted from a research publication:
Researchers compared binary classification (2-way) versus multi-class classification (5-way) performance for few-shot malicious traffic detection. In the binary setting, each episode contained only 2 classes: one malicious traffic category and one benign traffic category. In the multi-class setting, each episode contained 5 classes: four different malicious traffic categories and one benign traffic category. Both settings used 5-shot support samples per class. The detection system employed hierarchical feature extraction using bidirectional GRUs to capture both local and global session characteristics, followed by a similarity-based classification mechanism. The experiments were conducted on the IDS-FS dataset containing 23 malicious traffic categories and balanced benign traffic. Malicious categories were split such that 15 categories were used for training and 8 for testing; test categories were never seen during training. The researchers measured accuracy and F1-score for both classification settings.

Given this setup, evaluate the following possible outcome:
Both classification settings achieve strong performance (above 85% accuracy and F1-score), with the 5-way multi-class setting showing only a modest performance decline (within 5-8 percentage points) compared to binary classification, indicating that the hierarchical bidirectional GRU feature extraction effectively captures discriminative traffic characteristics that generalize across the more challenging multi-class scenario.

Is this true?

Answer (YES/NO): NO